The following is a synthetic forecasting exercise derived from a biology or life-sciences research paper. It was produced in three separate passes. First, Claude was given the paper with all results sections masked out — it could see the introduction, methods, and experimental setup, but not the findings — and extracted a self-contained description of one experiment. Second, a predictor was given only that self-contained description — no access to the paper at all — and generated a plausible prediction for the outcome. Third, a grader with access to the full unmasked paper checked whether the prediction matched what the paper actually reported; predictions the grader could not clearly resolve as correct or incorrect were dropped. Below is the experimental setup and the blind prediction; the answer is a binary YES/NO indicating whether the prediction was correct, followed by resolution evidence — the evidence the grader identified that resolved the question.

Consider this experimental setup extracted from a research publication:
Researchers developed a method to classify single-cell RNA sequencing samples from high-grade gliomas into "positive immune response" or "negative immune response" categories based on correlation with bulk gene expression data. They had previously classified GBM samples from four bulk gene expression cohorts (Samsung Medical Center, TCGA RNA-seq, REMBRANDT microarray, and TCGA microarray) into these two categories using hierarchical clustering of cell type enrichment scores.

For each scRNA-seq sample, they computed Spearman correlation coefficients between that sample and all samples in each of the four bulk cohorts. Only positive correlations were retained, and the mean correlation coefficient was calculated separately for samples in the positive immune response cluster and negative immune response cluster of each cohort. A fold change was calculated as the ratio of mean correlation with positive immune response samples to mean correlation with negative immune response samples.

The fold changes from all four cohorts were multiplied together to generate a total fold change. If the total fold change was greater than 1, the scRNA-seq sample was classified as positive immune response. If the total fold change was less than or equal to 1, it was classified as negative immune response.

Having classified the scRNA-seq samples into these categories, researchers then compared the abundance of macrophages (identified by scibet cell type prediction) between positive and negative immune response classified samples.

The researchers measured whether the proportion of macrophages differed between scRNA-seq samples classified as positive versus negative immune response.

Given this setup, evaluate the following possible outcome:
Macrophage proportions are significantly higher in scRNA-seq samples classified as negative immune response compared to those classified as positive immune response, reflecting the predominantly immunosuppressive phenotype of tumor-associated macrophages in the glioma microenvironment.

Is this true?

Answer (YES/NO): YES